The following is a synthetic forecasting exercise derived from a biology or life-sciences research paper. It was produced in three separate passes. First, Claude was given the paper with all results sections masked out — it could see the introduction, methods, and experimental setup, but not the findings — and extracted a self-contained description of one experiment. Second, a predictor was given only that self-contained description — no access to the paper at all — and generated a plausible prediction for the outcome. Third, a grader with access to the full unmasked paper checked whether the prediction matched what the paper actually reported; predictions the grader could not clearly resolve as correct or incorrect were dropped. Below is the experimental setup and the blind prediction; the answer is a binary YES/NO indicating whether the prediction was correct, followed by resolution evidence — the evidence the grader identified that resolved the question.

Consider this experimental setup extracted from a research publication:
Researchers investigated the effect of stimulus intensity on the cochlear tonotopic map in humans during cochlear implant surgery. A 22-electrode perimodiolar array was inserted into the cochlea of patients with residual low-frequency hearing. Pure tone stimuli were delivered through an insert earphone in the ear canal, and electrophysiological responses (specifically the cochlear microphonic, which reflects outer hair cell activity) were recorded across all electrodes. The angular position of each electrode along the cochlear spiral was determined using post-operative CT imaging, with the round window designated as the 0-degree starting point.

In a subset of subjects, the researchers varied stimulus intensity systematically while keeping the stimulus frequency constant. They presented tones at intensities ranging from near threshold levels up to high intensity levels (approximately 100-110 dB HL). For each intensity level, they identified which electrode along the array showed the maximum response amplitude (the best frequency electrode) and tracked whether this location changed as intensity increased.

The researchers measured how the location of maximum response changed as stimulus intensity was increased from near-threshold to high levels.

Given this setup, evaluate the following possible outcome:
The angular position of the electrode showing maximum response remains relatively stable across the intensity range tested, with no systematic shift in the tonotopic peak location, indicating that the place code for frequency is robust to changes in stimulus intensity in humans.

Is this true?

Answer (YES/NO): NO